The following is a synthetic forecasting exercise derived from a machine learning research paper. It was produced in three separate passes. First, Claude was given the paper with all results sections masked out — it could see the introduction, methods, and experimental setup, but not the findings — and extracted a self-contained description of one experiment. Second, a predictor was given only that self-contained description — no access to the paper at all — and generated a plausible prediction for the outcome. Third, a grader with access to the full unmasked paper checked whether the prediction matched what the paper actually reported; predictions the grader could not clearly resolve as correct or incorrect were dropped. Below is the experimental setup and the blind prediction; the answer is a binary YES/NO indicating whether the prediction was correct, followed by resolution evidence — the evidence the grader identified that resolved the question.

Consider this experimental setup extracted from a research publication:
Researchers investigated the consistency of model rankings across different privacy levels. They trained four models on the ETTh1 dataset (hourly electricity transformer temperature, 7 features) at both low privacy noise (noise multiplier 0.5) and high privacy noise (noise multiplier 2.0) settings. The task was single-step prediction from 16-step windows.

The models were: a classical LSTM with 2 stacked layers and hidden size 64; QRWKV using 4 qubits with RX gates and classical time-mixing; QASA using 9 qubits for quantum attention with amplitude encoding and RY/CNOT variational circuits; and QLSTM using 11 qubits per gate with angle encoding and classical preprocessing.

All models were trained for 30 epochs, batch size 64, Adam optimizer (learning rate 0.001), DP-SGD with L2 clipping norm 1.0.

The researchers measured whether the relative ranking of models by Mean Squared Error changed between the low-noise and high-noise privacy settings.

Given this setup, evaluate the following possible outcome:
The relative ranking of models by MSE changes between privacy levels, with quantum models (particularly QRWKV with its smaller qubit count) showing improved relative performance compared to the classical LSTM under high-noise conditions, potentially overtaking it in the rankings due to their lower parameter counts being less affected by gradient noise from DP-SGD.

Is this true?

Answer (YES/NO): NO